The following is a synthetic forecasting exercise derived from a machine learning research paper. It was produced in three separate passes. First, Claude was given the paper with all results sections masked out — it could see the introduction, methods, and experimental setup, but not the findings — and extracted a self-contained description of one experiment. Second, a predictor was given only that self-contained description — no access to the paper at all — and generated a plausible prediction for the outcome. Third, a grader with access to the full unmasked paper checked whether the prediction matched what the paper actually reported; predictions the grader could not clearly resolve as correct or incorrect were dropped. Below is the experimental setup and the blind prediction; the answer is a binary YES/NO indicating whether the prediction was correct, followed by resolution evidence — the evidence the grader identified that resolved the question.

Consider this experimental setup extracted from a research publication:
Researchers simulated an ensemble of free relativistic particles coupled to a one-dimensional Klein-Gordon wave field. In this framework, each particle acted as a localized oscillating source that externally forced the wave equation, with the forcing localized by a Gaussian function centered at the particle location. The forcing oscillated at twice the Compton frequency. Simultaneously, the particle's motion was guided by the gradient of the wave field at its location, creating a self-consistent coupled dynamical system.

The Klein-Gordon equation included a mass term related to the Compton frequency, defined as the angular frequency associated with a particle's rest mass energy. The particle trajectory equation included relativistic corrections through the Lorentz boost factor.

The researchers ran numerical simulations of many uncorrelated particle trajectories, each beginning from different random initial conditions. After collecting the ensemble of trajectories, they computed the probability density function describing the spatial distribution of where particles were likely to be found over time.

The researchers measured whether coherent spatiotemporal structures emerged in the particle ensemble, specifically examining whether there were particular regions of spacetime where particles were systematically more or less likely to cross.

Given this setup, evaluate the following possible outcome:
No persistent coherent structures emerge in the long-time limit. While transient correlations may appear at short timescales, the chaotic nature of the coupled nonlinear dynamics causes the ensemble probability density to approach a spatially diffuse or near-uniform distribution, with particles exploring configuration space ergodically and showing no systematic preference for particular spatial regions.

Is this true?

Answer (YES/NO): NO